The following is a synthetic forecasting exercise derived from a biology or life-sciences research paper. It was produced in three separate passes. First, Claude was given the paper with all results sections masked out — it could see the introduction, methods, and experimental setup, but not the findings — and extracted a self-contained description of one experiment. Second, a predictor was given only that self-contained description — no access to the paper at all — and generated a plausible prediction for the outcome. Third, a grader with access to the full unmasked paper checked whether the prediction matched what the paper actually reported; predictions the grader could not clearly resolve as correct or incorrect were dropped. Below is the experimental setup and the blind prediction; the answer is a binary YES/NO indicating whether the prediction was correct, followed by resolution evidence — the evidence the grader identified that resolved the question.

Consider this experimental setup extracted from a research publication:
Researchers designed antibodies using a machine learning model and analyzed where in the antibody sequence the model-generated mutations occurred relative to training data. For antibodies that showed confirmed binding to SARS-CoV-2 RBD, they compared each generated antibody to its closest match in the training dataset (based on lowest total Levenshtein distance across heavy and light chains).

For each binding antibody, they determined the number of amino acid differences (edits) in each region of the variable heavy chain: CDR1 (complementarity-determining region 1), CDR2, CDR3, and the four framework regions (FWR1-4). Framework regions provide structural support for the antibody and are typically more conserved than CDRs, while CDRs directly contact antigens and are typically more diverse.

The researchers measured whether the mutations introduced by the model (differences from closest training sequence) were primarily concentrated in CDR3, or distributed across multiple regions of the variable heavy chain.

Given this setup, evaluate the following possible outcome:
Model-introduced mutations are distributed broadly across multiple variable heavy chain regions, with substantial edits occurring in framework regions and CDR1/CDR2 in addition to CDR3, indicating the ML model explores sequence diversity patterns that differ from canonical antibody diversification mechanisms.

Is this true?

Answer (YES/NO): NO